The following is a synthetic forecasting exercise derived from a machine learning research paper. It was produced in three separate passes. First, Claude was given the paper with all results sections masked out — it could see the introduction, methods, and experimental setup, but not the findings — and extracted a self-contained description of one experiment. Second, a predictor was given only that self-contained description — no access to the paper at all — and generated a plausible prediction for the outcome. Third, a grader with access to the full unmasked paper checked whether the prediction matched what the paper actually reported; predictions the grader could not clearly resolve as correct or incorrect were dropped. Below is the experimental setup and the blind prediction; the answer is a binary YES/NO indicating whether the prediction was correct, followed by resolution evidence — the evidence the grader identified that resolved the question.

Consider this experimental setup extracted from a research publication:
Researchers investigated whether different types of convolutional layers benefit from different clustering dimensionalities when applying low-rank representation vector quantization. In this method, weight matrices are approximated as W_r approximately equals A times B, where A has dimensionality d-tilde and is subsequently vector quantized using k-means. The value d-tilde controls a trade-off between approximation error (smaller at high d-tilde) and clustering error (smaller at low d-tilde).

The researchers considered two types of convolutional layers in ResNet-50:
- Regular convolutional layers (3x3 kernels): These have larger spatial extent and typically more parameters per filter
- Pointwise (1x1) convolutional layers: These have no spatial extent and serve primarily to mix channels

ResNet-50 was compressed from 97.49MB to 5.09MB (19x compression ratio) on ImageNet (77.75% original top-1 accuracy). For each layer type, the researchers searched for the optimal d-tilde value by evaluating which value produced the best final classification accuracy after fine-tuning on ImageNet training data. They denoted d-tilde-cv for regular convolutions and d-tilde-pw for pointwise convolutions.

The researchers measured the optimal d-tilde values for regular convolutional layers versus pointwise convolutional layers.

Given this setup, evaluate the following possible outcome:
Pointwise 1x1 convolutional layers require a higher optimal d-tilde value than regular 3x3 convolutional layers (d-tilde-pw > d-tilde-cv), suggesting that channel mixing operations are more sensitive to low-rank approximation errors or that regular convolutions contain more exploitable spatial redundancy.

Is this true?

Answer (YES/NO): NO